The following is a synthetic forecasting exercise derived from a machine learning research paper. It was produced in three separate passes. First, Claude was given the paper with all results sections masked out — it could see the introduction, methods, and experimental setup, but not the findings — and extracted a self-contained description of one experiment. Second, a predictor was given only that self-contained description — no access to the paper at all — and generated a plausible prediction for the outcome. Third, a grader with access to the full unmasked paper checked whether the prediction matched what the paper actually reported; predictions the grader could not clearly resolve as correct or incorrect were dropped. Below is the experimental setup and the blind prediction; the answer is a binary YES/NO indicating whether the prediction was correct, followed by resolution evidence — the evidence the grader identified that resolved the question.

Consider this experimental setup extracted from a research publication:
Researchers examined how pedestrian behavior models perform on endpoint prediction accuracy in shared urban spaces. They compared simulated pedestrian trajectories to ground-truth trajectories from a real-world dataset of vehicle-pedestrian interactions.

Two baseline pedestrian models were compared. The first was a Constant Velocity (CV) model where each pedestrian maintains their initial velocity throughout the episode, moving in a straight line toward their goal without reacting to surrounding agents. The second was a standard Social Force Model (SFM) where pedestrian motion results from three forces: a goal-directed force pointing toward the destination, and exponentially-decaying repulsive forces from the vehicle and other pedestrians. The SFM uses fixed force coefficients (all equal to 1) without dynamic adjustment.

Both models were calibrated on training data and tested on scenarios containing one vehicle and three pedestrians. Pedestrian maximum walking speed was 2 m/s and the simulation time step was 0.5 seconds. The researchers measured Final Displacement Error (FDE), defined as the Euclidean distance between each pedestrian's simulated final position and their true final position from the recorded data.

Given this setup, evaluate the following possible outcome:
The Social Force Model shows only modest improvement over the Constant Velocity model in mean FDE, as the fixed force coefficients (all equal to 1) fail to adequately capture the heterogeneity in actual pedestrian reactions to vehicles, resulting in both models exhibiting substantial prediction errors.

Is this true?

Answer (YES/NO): NO